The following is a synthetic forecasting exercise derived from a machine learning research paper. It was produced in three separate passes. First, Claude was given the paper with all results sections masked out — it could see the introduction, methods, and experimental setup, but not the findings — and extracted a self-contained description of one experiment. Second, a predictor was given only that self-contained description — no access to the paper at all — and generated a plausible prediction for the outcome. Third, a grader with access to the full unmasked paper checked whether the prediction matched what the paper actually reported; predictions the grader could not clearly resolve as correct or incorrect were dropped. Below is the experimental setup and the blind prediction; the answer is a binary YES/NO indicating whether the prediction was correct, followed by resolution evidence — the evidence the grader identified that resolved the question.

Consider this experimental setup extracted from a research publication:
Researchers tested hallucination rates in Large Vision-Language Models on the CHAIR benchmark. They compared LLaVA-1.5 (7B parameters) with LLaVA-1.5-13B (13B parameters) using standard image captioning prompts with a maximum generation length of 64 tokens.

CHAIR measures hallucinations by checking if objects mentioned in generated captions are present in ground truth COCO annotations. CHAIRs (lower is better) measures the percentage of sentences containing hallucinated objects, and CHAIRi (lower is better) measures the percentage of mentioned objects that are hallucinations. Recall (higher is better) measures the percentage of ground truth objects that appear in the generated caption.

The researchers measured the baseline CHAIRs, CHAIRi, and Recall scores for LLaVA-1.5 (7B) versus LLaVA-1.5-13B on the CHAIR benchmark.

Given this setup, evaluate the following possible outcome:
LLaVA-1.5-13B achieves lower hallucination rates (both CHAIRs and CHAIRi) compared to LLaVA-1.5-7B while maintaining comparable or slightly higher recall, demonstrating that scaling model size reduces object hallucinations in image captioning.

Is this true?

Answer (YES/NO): YES